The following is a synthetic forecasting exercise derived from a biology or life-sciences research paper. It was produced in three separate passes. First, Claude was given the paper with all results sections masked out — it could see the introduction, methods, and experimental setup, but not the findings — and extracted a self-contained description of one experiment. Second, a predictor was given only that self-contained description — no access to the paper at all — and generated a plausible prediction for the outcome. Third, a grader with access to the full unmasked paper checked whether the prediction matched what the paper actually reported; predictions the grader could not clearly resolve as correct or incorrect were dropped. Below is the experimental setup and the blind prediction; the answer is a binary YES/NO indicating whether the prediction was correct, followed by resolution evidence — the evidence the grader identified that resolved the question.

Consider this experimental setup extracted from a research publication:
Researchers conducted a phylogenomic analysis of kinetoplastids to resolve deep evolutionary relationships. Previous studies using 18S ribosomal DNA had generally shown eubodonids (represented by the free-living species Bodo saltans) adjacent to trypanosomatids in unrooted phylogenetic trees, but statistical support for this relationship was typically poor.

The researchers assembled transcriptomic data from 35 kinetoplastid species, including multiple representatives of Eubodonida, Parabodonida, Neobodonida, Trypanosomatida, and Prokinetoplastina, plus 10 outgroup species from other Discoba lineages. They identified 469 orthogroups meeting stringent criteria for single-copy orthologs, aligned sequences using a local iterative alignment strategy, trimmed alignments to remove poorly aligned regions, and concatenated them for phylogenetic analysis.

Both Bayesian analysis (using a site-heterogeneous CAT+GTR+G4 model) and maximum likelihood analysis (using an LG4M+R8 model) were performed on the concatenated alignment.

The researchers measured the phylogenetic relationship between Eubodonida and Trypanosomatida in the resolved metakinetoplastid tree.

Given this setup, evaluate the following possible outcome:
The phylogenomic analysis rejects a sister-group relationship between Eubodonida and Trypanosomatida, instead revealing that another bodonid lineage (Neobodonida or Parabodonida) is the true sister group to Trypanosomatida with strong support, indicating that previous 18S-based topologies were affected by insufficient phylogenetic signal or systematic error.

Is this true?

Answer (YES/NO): NO